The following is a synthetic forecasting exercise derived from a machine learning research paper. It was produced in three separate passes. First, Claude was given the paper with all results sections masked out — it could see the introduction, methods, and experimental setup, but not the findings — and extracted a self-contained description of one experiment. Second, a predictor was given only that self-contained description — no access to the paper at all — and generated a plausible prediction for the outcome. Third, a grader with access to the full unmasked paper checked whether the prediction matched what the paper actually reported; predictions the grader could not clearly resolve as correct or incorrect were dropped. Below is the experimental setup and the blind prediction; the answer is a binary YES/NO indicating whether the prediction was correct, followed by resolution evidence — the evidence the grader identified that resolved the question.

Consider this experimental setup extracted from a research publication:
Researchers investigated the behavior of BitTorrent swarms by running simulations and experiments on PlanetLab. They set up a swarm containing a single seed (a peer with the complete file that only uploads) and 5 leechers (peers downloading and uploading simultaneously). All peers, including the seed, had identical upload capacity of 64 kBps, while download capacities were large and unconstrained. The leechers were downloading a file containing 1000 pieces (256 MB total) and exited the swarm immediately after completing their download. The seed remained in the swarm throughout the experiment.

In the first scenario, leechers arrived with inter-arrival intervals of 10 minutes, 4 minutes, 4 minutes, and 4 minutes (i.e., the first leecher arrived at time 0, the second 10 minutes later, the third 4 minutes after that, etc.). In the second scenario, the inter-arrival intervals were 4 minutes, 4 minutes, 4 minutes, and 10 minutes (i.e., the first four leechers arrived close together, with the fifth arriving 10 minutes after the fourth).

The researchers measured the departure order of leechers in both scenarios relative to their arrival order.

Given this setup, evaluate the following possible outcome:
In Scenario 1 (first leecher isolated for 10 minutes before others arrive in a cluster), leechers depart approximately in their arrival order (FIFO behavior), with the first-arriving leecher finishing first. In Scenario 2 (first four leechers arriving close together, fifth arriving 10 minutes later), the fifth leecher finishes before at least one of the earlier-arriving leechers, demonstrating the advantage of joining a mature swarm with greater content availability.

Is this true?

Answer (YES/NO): NO